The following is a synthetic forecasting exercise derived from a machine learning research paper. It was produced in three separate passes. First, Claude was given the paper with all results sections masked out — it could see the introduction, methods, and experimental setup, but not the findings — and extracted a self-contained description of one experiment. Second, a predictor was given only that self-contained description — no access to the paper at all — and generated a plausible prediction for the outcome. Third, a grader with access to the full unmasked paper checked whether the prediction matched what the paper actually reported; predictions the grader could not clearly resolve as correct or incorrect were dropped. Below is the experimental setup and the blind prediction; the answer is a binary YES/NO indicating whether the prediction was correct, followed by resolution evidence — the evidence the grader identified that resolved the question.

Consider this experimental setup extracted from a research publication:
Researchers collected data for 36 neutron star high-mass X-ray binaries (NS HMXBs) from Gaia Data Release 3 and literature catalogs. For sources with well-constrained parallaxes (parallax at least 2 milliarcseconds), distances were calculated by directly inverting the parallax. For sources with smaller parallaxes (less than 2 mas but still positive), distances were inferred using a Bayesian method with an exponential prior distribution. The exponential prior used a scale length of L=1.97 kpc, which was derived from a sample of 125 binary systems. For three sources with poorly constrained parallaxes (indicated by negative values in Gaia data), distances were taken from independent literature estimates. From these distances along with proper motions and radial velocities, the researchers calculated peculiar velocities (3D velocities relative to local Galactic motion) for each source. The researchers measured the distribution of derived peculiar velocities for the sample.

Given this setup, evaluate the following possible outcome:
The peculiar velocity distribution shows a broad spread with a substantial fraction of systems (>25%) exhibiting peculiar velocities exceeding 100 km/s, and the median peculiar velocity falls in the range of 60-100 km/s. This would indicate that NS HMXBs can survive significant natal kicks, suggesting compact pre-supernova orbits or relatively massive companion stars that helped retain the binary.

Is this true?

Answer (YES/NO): NO